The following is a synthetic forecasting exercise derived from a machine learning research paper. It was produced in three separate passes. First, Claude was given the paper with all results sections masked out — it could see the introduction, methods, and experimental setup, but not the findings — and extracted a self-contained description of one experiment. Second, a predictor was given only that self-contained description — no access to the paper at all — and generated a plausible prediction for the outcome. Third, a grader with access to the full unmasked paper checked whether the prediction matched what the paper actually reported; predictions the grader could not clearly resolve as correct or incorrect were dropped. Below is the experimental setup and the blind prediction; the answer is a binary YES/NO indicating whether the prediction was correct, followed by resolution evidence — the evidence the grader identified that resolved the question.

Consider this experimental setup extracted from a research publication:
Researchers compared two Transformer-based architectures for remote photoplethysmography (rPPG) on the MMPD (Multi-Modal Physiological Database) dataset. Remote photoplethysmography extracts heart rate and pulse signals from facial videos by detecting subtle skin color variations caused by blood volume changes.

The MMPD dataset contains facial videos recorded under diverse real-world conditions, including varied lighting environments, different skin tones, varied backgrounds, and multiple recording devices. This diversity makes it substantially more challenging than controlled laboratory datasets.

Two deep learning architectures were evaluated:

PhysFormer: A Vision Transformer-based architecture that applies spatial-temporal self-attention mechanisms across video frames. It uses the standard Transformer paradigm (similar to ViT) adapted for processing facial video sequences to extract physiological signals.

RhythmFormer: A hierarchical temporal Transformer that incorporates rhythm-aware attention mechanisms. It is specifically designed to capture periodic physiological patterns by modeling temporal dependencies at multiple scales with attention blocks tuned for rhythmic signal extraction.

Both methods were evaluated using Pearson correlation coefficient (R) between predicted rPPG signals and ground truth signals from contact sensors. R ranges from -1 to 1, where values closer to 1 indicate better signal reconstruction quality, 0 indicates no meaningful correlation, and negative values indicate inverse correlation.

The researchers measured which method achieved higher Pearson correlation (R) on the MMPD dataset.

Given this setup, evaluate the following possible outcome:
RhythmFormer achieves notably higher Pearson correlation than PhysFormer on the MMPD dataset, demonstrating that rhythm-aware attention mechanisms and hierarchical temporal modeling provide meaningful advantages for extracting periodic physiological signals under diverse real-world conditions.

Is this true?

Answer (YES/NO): YES